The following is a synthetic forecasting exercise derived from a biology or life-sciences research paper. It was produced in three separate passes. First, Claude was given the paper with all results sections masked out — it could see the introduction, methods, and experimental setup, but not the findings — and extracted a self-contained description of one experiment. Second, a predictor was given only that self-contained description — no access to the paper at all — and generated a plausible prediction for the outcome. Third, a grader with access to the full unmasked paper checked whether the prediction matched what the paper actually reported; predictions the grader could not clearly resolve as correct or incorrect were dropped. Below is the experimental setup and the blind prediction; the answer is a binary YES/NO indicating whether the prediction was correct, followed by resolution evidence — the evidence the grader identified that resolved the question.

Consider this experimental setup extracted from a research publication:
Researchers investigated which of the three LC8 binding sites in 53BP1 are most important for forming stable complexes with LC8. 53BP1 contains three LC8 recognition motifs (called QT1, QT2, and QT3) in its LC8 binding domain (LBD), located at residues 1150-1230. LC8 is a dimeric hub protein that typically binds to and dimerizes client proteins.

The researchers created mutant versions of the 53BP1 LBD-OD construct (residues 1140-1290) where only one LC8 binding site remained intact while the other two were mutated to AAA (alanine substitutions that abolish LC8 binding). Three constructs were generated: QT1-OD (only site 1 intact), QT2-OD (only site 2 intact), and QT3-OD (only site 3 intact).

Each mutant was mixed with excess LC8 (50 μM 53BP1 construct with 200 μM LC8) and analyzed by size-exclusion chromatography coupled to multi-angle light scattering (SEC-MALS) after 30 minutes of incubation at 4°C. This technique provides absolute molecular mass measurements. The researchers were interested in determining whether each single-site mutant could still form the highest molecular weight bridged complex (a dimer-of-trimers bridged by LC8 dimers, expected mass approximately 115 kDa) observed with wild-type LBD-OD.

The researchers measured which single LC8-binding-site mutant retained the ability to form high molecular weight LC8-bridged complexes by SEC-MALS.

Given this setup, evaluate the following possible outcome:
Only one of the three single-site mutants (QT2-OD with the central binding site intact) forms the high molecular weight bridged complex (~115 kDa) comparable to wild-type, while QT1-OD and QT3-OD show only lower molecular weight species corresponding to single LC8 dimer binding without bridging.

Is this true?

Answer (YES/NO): NO